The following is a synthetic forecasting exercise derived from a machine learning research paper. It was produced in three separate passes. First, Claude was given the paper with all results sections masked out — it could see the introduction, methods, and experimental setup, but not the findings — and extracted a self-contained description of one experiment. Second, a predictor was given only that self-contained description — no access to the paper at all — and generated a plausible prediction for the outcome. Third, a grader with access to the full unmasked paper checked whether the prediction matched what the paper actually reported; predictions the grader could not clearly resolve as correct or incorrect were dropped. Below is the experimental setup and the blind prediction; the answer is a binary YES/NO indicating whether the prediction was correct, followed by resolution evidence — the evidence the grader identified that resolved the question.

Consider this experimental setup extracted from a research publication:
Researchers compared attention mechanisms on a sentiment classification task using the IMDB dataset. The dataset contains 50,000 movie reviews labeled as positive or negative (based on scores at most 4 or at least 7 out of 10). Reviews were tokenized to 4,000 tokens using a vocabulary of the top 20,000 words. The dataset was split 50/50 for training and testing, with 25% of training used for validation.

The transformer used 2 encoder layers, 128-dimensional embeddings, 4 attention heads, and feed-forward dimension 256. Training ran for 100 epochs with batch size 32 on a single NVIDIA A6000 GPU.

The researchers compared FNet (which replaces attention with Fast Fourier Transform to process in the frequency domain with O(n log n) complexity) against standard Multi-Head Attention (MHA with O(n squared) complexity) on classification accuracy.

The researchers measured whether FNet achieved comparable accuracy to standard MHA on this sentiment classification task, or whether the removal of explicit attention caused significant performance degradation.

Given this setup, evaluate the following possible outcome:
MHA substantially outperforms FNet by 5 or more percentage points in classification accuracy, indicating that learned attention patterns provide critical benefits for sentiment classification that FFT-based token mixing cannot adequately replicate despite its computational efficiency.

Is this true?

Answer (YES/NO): YES